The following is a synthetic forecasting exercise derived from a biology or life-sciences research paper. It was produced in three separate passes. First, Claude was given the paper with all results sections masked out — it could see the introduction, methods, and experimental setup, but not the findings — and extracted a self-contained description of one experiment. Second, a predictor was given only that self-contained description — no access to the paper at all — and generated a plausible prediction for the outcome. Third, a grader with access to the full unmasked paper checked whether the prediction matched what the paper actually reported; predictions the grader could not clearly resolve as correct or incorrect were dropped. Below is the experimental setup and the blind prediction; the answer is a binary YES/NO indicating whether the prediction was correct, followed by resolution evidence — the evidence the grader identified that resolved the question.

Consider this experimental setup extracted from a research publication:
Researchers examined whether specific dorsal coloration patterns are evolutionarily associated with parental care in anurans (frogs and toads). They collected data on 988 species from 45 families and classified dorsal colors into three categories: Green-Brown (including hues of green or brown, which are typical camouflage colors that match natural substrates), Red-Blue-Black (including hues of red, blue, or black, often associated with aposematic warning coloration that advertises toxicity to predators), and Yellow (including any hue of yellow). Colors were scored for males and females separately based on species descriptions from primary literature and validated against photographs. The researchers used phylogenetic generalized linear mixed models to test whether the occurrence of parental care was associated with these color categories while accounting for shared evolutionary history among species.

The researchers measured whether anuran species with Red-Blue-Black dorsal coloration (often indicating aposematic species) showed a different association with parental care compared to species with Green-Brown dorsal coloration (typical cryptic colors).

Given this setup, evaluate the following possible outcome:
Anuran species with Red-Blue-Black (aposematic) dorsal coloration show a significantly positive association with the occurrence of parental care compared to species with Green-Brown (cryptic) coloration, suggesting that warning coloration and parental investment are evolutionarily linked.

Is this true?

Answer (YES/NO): NO